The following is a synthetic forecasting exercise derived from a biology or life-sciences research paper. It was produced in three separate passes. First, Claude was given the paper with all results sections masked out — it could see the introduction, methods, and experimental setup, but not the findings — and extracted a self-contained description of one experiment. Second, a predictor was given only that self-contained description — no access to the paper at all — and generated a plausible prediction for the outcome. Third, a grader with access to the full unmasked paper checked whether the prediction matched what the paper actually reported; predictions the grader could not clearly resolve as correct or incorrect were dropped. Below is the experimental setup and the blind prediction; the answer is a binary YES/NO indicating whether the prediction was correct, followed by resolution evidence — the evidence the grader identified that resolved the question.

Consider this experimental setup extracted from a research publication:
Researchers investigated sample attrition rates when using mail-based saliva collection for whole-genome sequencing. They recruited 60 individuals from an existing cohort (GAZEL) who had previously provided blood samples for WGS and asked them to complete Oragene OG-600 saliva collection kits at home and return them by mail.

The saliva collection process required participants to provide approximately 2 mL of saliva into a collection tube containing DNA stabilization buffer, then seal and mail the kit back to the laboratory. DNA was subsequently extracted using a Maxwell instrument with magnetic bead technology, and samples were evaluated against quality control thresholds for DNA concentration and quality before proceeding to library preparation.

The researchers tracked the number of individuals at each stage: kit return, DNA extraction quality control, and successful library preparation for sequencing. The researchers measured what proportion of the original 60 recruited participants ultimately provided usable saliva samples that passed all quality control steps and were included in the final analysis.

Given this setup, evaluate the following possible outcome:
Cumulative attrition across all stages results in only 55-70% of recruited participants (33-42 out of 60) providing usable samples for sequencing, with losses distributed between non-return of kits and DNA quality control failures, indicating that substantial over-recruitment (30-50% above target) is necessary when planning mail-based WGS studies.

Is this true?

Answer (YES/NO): YES